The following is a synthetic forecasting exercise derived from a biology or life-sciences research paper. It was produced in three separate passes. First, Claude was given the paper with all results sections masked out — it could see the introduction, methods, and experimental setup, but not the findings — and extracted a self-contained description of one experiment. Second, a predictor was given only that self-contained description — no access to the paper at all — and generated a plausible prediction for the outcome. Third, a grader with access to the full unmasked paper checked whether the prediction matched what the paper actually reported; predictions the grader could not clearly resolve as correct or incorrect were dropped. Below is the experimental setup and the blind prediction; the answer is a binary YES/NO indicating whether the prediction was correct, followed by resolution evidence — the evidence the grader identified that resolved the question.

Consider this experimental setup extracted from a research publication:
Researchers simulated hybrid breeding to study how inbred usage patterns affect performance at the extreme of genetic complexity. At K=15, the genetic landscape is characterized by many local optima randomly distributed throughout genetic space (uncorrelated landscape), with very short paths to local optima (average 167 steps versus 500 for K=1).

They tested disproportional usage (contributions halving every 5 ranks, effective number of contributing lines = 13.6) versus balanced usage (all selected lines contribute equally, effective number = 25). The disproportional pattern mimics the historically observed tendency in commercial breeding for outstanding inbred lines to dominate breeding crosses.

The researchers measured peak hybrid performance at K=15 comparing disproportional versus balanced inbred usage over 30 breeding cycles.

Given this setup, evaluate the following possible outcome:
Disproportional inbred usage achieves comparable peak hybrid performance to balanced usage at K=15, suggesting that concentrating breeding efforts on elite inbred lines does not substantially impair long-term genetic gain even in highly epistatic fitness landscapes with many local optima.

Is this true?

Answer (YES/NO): NO